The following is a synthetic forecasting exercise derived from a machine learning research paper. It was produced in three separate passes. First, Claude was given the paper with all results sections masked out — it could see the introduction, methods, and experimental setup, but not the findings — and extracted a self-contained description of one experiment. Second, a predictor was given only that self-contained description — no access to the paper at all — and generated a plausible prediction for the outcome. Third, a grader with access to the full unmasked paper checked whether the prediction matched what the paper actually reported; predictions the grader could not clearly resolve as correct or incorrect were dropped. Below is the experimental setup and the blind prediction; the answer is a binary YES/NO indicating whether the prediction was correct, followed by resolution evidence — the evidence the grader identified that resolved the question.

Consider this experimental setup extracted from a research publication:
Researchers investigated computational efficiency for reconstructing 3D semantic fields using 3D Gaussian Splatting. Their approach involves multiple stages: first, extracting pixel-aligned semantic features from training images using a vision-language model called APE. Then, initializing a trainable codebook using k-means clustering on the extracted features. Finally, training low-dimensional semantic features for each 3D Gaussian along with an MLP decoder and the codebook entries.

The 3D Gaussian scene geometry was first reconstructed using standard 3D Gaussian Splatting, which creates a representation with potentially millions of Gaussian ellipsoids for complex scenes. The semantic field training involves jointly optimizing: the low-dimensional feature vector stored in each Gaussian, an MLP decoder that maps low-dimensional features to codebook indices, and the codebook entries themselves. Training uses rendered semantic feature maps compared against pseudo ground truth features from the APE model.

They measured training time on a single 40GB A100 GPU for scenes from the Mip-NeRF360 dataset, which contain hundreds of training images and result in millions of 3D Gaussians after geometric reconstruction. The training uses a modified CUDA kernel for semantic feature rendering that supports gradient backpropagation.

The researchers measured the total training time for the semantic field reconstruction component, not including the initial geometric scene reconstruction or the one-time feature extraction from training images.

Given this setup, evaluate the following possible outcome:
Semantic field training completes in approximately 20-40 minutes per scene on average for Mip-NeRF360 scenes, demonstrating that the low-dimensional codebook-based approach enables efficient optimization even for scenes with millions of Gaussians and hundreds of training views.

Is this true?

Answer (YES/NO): NO